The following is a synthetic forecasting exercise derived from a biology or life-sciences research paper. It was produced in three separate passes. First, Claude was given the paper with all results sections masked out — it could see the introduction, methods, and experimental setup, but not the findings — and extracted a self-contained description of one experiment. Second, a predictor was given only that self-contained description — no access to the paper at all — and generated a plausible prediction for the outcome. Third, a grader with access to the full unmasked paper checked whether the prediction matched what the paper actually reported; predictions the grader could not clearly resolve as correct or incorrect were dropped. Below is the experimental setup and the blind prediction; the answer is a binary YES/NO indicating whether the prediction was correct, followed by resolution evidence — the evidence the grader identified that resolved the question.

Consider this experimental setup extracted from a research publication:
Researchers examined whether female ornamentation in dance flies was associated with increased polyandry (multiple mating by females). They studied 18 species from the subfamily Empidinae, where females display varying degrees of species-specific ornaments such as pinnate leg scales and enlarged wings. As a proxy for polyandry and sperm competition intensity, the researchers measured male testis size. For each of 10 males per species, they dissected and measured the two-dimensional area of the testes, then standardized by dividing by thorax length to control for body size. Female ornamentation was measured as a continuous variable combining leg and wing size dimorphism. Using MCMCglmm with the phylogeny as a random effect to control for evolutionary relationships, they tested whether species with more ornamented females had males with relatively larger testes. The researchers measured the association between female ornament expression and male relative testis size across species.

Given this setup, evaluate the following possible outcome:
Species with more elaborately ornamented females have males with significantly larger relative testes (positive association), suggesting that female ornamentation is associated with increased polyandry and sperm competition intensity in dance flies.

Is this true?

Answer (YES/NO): YES